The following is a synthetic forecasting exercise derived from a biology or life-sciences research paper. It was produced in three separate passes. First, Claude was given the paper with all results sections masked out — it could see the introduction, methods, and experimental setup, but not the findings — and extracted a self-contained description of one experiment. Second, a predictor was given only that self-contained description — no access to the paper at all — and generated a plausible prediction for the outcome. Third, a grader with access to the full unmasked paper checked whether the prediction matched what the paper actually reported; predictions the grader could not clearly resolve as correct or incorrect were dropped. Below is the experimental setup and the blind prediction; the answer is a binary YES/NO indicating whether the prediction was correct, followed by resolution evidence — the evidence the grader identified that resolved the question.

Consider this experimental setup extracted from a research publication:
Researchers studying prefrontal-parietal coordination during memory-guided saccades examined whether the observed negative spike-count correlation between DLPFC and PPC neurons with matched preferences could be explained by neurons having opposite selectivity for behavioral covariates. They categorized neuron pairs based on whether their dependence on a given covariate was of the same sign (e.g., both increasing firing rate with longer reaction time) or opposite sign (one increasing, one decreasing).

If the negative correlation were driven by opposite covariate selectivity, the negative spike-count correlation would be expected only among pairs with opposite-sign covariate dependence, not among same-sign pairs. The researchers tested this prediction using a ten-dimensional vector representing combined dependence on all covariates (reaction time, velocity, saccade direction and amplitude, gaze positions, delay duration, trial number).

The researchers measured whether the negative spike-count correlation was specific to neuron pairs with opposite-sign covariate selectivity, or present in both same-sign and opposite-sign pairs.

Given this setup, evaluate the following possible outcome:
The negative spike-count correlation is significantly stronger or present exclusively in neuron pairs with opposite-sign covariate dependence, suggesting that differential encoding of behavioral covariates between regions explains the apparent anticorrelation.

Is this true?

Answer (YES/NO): NO